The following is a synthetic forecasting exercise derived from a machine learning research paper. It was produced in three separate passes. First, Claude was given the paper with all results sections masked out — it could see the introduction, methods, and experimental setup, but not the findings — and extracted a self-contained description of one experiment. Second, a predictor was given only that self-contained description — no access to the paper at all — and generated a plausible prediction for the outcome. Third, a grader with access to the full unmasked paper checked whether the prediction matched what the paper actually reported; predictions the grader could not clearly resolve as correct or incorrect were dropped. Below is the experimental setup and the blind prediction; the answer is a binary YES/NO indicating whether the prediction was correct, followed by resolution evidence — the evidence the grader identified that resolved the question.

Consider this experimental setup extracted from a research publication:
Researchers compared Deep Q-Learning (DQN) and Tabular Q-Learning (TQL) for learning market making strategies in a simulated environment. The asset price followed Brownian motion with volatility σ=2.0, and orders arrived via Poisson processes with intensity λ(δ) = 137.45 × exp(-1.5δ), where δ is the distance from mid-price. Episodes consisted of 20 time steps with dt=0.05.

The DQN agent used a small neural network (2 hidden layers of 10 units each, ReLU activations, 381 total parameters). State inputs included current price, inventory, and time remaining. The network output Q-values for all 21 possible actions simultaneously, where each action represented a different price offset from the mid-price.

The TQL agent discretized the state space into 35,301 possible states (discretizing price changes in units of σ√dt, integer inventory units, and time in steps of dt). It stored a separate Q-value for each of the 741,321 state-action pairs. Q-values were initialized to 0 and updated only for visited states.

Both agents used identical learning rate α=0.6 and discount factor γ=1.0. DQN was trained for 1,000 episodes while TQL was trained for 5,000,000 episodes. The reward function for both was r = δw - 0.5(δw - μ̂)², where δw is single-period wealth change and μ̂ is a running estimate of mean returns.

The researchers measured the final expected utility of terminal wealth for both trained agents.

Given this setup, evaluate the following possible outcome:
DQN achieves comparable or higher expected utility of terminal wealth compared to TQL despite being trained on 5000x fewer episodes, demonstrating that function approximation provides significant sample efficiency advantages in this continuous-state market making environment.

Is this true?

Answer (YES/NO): YES